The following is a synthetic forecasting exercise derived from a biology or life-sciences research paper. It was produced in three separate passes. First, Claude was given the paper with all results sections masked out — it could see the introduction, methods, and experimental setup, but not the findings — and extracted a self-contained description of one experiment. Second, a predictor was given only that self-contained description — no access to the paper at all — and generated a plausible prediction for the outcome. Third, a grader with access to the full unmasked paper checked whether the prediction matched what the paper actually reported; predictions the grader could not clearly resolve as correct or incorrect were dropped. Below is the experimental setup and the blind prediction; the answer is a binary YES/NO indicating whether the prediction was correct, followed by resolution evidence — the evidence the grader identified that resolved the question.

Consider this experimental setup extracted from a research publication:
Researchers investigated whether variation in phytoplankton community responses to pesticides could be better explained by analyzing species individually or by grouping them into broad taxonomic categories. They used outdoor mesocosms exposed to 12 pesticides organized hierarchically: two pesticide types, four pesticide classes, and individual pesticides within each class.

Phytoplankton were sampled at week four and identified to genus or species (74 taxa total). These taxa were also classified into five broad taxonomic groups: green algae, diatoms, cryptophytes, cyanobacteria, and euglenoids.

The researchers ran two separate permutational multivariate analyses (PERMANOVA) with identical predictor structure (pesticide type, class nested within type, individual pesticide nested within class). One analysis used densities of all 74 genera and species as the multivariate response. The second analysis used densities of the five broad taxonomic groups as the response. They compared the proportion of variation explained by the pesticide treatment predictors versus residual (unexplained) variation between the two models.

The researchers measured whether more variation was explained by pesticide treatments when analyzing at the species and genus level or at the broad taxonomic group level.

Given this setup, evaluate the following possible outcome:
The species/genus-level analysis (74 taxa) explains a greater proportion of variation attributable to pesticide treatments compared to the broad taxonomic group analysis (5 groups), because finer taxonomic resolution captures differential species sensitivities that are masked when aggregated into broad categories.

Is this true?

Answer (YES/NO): NO